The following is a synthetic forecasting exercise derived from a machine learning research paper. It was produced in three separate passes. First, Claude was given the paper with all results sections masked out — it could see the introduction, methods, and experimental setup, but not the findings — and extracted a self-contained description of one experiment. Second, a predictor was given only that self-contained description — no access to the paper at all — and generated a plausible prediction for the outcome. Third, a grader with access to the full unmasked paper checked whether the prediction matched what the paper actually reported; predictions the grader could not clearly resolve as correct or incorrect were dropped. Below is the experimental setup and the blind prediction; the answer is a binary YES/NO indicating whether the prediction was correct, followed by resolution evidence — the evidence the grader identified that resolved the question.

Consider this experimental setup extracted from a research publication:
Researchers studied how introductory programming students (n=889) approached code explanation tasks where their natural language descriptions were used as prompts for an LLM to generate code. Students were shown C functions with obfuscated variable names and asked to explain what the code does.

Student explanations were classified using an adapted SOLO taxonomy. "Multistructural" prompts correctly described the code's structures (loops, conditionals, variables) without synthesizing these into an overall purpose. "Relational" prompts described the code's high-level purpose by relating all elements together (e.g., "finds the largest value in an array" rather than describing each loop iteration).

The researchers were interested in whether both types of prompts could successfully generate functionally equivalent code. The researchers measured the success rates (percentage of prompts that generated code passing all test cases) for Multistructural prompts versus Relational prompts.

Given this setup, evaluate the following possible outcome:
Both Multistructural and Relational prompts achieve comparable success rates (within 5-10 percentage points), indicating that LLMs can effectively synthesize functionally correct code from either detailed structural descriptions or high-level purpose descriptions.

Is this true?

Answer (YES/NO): NO